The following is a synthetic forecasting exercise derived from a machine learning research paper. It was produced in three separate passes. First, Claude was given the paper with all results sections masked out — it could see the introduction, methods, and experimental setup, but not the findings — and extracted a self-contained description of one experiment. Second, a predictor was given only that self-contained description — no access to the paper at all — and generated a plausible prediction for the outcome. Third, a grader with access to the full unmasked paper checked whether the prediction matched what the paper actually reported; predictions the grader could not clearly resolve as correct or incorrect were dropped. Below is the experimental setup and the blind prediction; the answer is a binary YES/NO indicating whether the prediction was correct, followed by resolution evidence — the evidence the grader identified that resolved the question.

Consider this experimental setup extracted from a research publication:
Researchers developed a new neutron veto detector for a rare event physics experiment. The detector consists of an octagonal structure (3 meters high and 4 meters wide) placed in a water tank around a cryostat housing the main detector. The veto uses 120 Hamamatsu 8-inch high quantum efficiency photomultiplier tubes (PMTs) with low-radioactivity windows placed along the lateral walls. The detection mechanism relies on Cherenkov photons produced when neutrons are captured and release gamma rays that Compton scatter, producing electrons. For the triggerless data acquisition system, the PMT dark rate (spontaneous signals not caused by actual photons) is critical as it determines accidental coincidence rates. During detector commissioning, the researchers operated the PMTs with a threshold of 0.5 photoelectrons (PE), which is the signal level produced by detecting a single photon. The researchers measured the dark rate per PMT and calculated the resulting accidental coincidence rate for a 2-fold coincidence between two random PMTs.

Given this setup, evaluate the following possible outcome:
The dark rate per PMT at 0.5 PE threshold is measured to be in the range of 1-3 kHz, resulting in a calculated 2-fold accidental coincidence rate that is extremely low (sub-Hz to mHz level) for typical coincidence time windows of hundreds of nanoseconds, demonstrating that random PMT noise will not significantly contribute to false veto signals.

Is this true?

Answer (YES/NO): NO